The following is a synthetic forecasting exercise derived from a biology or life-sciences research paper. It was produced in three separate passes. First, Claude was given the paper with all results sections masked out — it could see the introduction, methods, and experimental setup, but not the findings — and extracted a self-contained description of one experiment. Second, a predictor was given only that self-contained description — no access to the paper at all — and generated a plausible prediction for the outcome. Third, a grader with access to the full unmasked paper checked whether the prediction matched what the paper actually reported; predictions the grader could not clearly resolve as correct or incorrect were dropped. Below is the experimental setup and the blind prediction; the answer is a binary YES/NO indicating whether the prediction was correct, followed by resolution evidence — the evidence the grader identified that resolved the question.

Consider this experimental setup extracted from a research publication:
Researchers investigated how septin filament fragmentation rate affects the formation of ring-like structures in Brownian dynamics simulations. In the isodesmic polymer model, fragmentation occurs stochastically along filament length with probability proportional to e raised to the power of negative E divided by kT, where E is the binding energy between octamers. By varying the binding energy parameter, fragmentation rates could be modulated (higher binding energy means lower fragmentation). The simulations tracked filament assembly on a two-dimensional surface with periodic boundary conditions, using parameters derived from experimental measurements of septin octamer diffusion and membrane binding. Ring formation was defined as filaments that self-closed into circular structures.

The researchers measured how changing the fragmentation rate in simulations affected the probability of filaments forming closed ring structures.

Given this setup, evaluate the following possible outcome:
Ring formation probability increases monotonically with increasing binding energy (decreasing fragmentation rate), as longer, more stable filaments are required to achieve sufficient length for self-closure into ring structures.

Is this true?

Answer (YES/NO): NO